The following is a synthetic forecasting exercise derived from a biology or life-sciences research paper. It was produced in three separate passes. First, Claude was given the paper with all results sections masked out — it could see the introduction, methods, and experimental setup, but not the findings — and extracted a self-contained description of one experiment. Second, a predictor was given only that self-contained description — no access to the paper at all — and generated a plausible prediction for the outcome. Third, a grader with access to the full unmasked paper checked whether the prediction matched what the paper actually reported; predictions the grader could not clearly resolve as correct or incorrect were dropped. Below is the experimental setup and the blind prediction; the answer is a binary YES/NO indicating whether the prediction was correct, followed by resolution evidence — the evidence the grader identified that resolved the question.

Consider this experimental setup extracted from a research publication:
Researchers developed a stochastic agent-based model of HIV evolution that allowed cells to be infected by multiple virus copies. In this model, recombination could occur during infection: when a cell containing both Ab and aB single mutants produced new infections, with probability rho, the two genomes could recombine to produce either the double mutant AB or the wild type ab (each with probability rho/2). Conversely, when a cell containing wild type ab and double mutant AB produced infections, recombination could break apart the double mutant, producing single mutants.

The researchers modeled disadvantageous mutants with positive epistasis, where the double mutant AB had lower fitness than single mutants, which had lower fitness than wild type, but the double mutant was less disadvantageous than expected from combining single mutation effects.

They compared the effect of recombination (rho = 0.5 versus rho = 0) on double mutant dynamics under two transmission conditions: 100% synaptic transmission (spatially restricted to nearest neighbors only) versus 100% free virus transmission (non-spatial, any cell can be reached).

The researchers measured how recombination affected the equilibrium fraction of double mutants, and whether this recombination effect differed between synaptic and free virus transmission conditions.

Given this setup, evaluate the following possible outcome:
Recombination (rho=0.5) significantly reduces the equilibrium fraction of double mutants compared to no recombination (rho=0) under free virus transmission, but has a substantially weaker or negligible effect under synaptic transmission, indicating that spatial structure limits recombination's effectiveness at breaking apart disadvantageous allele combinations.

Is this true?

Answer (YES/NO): NO